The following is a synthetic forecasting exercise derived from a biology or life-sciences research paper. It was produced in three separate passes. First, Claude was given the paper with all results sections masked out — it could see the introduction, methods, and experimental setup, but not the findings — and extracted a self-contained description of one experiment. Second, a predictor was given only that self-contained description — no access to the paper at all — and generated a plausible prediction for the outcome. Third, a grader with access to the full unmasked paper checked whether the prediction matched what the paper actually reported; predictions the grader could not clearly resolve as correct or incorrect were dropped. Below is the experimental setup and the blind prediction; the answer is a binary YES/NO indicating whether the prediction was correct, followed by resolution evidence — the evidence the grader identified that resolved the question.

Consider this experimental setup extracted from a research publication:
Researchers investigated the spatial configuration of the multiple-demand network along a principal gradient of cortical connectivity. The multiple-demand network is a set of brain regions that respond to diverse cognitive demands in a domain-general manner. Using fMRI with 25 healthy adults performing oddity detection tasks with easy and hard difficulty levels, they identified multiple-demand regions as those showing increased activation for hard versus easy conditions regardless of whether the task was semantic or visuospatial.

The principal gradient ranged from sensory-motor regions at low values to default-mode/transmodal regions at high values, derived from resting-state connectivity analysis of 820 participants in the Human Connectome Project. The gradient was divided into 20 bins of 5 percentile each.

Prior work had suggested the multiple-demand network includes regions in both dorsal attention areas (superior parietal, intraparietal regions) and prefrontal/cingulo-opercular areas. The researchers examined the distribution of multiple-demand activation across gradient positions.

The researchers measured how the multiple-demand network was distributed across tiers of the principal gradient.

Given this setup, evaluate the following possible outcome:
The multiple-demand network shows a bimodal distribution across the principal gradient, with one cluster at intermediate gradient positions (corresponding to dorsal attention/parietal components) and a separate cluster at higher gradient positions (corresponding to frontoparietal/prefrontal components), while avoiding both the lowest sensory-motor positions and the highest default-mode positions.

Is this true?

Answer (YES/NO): NO